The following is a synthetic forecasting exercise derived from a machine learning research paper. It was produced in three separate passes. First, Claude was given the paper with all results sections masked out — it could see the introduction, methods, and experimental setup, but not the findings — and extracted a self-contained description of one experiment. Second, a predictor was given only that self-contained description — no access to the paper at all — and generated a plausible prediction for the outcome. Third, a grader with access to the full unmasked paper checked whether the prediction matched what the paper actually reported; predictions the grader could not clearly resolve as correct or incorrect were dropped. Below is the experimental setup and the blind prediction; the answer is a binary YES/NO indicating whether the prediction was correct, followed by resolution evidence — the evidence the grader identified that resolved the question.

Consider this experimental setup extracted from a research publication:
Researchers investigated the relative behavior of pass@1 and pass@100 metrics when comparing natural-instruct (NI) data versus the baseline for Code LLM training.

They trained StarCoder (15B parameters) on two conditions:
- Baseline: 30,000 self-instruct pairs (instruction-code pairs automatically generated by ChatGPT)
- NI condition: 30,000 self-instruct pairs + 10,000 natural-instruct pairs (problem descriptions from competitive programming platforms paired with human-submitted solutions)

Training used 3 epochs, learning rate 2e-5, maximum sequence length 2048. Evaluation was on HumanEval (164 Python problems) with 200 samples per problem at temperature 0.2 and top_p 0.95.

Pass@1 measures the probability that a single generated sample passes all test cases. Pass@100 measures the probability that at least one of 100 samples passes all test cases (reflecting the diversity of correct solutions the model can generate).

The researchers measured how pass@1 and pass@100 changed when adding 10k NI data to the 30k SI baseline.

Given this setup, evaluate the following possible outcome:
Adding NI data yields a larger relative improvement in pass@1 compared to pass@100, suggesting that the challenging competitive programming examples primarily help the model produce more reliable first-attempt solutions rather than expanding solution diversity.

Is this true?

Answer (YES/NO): NO